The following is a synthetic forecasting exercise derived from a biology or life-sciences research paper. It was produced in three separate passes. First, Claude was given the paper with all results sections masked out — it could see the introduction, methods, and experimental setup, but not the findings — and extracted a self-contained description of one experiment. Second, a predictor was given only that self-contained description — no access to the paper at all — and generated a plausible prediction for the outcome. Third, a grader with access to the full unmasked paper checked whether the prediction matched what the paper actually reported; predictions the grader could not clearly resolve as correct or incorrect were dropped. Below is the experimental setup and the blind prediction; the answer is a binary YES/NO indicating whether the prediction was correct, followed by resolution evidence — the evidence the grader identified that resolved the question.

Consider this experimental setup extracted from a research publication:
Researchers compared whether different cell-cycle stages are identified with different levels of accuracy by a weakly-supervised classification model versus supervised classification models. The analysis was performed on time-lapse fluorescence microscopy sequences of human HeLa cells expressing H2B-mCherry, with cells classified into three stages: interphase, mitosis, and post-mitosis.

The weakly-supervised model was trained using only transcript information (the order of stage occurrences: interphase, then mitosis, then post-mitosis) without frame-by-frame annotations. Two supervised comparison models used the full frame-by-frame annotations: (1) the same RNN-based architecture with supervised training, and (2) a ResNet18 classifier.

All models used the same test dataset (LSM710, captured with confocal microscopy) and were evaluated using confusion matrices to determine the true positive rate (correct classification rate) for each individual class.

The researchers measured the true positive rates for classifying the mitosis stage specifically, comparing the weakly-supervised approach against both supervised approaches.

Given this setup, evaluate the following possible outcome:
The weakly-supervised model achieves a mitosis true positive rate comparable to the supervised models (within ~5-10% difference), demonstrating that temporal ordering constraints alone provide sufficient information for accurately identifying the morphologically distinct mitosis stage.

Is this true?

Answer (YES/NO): NO